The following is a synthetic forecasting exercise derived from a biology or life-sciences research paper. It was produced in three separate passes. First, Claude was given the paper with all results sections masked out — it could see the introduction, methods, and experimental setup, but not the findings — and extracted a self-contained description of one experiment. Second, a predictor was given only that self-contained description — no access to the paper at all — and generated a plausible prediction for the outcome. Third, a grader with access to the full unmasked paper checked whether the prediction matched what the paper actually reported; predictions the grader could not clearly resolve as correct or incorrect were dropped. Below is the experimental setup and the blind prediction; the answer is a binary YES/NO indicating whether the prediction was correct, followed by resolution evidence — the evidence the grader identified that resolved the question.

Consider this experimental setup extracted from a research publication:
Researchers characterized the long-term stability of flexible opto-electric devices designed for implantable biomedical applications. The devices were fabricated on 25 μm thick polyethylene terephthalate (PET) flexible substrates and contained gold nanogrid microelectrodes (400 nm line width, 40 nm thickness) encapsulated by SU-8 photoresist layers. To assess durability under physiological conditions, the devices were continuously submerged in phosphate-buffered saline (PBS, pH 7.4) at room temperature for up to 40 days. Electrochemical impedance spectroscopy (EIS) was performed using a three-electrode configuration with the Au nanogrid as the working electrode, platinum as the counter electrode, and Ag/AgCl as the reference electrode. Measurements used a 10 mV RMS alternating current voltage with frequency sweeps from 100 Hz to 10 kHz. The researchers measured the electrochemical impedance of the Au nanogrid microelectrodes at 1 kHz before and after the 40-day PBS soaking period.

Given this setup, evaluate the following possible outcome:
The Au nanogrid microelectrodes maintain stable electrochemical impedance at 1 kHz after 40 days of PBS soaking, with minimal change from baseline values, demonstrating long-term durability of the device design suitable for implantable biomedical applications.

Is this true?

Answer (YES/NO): YES